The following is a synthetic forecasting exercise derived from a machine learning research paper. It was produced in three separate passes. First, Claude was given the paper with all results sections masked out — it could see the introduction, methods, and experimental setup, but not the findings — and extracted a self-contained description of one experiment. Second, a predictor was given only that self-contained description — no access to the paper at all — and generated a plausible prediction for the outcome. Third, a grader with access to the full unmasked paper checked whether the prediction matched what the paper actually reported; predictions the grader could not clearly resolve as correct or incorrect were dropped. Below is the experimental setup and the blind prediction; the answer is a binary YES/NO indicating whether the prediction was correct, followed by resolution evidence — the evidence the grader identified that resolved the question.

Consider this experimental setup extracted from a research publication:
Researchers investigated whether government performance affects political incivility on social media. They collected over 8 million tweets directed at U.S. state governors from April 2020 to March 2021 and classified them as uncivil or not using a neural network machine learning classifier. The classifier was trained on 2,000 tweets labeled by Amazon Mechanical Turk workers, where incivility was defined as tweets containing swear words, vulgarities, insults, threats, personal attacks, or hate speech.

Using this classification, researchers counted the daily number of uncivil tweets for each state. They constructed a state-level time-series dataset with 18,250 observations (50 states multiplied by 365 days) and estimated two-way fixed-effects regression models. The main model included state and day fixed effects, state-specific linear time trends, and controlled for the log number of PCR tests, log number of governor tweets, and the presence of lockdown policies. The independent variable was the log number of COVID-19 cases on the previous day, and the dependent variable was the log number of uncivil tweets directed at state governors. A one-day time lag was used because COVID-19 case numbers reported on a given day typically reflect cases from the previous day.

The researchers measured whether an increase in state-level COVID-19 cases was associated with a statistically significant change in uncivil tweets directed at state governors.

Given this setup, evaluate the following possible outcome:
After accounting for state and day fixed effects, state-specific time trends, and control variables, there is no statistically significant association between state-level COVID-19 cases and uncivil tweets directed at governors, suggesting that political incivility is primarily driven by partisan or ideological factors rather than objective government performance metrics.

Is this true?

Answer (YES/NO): NO